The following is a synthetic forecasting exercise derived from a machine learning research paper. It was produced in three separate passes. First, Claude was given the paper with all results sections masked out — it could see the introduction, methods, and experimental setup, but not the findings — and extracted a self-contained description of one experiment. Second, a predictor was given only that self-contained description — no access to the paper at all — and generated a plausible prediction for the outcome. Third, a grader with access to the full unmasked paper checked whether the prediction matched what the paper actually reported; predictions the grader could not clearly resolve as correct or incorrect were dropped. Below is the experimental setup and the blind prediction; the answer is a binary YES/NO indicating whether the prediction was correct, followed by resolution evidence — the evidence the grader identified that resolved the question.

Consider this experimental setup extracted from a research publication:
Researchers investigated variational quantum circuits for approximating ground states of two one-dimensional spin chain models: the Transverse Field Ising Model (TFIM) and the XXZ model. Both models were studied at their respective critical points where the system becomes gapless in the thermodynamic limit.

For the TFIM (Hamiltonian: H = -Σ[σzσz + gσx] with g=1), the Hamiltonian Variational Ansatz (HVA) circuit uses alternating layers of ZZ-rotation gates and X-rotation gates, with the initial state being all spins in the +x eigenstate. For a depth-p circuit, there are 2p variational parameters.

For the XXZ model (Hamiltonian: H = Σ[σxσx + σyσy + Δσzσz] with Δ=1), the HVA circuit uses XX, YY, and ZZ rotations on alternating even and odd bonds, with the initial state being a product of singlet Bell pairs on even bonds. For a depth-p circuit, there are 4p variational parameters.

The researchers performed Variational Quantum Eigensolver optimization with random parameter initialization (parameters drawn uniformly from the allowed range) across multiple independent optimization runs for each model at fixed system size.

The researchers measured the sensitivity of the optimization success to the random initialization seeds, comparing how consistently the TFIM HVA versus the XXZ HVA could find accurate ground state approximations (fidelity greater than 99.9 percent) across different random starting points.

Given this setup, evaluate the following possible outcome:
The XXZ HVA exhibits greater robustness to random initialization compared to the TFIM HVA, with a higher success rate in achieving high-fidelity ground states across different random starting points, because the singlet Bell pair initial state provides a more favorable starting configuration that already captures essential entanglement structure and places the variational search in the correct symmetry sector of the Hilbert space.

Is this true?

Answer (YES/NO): NO